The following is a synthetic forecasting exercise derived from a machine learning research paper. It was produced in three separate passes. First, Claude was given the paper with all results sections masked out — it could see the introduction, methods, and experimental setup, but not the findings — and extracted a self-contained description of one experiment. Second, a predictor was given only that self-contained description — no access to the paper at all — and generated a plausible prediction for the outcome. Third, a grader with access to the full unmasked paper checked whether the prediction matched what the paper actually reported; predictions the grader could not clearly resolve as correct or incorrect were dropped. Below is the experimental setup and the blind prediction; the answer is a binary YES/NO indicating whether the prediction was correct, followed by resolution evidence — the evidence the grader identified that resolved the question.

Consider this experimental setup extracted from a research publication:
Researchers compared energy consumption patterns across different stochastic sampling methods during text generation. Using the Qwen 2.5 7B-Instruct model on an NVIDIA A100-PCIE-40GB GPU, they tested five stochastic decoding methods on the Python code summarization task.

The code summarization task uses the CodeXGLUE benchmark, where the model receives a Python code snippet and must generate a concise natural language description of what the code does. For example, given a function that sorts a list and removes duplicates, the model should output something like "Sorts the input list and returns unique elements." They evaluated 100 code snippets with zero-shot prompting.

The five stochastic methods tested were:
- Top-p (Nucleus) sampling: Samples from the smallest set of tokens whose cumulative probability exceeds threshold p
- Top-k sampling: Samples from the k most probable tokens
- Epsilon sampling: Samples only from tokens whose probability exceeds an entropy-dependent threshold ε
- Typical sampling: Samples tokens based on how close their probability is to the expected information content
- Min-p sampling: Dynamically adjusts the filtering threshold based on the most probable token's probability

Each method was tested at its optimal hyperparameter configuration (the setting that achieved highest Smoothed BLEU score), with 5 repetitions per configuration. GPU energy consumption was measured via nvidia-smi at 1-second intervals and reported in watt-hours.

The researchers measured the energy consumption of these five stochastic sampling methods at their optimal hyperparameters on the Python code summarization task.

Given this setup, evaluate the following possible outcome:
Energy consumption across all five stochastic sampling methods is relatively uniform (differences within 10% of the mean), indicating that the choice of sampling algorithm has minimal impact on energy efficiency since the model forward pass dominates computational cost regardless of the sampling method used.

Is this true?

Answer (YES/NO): YES